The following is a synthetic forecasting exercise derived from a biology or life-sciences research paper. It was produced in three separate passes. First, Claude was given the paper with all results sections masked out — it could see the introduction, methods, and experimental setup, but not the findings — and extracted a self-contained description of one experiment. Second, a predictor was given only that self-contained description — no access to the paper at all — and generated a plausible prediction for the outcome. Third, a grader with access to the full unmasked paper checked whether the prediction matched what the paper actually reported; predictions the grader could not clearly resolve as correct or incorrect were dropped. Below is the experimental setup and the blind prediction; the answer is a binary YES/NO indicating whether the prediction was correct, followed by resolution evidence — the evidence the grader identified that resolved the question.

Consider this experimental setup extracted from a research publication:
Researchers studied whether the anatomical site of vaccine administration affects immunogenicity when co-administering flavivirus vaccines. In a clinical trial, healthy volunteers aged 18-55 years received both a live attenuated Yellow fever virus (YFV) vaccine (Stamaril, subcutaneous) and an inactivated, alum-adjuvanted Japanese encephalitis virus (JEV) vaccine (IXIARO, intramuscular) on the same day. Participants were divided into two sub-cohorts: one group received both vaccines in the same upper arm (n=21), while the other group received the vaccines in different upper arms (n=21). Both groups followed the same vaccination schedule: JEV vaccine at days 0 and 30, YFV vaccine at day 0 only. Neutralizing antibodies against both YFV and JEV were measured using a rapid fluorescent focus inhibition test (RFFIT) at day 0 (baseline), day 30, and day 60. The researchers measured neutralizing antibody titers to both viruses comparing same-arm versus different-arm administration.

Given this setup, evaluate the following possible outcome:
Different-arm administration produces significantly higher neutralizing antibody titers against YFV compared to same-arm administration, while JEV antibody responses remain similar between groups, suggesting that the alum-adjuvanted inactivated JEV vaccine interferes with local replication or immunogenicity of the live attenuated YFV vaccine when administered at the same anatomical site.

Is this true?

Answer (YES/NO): NO